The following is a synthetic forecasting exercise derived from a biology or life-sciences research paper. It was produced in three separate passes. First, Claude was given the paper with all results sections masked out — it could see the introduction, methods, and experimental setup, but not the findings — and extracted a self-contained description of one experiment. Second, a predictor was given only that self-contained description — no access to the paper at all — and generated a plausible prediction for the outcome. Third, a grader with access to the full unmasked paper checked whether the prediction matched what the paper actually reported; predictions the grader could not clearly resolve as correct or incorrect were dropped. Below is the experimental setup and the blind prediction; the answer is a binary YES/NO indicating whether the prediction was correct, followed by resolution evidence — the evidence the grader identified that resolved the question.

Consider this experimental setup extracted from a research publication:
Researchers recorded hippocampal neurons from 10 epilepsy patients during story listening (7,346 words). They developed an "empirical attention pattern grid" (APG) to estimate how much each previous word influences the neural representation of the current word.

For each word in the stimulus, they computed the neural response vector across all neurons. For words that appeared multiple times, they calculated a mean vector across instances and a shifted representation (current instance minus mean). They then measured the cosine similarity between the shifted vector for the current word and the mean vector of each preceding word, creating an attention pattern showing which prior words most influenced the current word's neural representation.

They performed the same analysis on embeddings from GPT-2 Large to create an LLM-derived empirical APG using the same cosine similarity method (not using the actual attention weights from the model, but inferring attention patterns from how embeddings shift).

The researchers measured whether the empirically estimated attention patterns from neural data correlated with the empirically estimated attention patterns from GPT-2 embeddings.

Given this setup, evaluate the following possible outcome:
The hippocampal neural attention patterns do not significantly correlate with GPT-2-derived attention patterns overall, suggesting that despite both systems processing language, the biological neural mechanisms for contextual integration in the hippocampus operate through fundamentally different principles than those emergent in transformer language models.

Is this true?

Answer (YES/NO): NO